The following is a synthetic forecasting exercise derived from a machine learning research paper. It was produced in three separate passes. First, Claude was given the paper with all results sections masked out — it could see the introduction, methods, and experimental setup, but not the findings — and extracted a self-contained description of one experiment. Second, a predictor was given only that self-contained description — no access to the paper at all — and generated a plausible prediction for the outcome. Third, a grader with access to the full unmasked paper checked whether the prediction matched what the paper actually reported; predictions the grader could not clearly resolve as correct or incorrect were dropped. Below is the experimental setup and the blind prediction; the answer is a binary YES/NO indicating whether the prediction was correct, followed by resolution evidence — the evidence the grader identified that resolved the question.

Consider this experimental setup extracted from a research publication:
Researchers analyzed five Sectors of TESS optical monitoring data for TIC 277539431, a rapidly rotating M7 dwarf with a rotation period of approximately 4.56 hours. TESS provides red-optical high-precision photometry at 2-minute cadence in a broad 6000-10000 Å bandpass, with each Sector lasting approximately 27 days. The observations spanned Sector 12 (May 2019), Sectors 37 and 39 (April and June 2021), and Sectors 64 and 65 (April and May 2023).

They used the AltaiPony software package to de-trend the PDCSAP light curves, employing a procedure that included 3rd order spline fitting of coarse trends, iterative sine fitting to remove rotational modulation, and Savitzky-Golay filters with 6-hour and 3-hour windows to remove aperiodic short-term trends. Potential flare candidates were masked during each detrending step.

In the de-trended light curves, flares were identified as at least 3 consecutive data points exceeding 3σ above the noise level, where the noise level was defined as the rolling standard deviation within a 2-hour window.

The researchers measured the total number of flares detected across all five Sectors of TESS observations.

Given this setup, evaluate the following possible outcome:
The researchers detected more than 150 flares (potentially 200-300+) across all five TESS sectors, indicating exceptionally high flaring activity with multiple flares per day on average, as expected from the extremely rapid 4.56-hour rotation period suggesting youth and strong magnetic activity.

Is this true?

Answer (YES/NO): NO